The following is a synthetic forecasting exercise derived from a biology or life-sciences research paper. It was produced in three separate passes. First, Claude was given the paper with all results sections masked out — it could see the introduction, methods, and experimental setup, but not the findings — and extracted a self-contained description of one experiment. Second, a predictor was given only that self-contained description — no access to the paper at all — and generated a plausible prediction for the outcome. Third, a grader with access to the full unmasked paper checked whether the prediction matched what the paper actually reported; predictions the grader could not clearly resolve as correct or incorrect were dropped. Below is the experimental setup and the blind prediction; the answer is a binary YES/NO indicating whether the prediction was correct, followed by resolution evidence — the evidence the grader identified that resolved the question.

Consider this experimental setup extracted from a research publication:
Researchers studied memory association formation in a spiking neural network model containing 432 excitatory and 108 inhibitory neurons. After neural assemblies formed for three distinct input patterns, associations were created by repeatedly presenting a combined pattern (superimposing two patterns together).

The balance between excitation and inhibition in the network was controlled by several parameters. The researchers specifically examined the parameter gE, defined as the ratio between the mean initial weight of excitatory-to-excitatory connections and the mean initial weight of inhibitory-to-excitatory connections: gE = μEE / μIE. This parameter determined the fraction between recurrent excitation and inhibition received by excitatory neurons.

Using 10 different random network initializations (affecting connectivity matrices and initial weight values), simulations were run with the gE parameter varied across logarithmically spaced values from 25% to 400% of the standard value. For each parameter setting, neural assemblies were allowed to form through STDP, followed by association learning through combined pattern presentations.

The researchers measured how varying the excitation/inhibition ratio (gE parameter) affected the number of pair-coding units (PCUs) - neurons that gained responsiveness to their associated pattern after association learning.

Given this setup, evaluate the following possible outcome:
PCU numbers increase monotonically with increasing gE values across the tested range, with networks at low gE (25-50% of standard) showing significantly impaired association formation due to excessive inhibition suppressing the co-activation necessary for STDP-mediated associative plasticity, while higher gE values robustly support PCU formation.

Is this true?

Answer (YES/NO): YES